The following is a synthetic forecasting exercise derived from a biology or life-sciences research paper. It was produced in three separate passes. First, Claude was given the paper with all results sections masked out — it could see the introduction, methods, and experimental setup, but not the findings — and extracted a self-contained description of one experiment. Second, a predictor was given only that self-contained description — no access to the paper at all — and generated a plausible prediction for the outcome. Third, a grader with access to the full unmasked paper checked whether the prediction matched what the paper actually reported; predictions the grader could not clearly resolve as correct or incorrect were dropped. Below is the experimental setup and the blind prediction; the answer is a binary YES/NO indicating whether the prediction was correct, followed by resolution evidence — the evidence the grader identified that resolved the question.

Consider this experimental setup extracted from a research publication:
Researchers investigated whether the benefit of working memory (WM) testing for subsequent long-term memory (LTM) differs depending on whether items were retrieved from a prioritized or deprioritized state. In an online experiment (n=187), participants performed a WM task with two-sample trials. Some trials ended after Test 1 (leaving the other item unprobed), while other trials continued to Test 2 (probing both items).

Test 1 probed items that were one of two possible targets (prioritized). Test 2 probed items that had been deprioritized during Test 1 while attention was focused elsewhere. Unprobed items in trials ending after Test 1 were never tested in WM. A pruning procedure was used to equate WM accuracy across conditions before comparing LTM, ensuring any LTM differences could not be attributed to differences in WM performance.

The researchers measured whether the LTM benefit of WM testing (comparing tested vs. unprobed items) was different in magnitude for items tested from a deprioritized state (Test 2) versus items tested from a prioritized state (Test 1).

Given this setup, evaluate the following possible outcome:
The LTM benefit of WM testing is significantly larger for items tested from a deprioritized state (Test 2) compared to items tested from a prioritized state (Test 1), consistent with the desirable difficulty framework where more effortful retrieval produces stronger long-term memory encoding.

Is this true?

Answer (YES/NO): YES